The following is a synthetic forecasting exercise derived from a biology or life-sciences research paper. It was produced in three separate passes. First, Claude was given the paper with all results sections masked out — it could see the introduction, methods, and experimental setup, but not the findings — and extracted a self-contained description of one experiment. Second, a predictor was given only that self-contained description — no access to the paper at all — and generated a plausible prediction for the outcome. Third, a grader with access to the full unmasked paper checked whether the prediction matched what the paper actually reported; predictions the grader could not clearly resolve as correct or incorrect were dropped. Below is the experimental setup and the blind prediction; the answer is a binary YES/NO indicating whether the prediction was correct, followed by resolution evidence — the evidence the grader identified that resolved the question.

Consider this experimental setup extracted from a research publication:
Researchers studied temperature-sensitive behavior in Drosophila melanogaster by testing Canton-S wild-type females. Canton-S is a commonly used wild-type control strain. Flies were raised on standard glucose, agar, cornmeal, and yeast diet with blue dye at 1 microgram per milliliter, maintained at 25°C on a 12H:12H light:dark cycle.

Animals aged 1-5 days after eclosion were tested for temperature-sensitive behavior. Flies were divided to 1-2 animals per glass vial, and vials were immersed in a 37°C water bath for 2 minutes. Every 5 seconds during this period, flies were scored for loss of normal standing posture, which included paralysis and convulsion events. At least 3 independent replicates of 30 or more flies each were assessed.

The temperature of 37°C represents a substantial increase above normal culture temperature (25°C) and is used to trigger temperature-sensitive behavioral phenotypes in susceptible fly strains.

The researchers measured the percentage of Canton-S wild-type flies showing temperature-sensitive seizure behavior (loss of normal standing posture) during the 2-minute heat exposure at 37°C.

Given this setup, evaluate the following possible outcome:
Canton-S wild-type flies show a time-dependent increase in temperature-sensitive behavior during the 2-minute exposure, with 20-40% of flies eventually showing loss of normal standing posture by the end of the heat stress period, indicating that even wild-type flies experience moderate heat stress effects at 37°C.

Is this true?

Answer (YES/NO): NO